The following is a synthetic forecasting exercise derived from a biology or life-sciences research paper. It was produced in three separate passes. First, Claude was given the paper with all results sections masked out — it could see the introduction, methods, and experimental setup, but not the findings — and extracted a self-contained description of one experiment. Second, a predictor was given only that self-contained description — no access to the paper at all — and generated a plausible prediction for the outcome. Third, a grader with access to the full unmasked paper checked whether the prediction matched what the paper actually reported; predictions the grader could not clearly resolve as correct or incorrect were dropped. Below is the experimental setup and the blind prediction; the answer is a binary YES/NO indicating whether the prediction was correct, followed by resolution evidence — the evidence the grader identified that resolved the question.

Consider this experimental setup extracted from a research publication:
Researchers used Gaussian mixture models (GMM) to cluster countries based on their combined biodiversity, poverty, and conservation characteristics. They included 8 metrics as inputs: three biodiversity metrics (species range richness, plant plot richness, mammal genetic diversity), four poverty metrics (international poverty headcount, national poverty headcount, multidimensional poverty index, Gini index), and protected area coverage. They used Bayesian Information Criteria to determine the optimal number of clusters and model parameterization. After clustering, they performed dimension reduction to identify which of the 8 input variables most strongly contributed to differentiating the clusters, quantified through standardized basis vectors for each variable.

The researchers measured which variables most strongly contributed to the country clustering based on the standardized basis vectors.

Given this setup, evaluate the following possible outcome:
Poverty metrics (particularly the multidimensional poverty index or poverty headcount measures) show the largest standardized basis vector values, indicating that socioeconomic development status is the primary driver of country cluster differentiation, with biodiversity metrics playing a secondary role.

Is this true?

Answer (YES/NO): YES